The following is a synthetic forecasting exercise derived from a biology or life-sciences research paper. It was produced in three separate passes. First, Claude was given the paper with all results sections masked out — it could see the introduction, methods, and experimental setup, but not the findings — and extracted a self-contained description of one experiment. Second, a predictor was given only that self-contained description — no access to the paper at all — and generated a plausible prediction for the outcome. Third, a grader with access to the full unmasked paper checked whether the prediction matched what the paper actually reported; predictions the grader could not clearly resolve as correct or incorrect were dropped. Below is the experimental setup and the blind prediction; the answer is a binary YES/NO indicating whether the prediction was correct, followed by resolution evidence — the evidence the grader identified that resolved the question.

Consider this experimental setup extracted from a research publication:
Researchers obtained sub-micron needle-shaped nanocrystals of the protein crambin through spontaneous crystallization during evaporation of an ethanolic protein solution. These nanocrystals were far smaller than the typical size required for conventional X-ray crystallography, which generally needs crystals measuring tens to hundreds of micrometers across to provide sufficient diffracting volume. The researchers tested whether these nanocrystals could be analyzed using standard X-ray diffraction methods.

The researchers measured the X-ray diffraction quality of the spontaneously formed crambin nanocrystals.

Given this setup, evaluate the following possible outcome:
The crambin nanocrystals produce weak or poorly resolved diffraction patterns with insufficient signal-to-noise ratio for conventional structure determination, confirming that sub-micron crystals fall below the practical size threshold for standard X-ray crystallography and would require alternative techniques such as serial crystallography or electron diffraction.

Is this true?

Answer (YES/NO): YES